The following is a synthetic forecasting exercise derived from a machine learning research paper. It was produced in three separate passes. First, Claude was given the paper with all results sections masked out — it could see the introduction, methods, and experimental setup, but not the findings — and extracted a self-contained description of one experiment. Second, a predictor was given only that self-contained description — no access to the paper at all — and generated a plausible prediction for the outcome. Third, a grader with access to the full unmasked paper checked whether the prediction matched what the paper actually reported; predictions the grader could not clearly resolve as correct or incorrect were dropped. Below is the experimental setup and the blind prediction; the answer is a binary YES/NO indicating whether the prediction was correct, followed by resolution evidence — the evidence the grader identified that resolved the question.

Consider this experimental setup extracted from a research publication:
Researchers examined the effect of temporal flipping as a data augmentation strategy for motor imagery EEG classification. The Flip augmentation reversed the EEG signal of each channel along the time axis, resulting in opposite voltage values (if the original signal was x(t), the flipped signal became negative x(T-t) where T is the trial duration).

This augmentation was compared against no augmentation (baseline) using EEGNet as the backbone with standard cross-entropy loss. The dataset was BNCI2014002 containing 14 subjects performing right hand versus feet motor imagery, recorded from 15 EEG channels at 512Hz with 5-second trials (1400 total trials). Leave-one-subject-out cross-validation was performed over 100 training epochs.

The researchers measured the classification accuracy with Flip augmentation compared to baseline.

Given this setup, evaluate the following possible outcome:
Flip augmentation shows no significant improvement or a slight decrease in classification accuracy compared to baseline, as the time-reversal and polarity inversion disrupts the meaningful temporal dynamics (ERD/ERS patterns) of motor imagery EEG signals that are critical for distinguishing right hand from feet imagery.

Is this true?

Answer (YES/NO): NO